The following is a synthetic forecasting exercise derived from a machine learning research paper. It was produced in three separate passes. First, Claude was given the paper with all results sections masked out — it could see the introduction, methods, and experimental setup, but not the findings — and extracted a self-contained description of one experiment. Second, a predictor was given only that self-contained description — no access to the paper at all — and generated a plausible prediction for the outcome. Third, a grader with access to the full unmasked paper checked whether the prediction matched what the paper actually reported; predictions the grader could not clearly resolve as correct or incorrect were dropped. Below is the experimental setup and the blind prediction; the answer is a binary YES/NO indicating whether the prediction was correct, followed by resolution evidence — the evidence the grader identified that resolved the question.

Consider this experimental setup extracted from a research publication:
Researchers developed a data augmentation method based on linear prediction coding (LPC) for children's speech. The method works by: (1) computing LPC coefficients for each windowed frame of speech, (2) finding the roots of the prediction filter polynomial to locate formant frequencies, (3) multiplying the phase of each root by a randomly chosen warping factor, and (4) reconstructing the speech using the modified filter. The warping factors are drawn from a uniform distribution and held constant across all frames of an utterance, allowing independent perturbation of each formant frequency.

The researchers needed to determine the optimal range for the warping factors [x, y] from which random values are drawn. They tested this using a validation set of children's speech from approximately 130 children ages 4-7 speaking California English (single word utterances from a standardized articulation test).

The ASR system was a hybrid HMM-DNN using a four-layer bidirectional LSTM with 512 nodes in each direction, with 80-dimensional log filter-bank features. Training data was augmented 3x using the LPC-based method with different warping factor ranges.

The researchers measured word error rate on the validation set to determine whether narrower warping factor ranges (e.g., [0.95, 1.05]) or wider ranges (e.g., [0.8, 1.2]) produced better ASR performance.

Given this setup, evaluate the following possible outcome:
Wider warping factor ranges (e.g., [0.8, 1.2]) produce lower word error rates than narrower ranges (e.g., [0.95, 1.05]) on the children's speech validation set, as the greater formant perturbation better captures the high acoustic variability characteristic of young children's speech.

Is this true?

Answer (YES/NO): YES